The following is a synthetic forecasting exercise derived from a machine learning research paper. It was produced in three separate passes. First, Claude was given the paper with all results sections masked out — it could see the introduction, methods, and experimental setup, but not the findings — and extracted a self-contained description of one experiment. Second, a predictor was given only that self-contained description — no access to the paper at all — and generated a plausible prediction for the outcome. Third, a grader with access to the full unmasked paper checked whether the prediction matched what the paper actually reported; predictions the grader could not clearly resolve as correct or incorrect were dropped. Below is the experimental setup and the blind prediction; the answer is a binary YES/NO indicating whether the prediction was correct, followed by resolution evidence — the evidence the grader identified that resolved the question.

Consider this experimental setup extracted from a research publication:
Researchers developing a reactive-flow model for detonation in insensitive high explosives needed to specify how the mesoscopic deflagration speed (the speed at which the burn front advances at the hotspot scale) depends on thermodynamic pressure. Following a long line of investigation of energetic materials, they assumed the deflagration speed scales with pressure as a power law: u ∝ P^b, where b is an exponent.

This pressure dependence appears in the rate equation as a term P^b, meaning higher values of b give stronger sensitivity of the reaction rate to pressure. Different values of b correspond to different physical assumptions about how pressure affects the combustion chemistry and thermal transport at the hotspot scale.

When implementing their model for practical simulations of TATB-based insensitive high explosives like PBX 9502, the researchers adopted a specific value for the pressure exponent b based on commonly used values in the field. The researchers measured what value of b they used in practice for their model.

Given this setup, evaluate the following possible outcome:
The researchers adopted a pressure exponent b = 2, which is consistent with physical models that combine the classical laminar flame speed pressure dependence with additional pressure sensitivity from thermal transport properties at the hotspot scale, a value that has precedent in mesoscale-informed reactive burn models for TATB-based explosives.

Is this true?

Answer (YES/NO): YES